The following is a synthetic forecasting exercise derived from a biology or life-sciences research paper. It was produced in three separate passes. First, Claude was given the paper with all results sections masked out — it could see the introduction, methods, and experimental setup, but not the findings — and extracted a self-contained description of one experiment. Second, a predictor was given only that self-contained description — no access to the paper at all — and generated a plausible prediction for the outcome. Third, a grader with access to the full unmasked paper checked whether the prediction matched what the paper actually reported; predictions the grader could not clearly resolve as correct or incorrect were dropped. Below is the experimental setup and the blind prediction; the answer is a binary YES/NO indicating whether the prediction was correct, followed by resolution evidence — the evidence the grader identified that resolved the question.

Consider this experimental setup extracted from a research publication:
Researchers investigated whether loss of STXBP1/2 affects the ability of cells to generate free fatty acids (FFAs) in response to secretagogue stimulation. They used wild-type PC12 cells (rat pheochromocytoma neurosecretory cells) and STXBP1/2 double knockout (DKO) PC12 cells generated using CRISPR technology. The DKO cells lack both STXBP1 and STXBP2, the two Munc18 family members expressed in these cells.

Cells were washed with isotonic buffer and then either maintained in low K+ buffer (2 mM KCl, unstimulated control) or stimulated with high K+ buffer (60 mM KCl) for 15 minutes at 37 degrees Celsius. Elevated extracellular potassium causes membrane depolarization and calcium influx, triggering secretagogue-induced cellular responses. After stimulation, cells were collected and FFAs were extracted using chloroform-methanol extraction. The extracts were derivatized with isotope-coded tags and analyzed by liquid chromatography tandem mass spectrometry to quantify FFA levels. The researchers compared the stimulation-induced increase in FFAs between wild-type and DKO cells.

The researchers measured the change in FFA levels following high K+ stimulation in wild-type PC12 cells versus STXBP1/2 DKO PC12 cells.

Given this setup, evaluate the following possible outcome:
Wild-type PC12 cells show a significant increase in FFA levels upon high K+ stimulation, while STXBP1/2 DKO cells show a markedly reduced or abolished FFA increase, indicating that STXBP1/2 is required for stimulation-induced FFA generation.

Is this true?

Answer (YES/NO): YES